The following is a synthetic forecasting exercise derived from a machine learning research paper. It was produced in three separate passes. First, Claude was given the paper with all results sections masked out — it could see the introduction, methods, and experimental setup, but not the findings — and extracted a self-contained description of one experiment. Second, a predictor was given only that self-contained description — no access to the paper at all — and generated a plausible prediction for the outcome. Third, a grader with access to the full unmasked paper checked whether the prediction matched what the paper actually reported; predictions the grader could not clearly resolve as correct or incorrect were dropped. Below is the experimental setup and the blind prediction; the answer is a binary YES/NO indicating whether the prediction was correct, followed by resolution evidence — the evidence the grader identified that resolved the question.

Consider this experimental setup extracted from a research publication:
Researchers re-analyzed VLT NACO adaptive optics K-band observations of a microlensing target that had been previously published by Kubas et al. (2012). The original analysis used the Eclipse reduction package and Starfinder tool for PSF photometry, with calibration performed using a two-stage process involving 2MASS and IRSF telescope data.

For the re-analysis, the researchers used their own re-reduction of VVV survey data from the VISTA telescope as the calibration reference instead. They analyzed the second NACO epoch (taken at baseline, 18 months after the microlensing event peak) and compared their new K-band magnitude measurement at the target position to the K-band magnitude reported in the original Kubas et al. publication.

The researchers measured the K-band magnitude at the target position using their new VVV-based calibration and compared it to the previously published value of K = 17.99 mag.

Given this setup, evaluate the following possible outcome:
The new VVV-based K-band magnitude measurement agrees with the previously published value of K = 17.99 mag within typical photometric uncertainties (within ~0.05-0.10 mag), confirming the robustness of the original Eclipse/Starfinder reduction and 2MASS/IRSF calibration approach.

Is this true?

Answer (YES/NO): YES